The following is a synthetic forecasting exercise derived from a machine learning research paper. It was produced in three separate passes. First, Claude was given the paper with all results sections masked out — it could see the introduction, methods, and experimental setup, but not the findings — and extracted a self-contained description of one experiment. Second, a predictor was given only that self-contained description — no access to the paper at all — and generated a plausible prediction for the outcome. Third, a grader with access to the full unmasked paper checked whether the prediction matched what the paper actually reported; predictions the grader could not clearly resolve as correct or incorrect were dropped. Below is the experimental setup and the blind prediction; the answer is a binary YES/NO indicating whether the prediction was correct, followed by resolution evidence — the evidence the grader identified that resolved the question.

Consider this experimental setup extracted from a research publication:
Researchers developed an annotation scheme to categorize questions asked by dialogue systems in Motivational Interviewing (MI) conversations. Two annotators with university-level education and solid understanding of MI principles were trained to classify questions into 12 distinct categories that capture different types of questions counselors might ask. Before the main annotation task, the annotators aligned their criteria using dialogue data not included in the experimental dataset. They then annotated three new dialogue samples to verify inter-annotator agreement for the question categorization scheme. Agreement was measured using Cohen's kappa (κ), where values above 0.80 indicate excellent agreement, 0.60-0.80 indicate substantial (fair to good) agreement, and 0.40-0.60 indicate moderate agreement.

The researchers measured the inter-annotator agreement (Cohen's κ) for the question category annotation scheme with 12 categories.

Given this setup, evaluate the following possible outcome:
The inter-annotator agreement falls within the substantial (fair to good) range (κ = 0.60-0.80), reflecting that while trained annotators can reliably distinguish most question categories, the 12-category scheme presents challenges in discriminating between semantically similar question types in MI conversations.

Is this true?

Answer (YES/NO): YES